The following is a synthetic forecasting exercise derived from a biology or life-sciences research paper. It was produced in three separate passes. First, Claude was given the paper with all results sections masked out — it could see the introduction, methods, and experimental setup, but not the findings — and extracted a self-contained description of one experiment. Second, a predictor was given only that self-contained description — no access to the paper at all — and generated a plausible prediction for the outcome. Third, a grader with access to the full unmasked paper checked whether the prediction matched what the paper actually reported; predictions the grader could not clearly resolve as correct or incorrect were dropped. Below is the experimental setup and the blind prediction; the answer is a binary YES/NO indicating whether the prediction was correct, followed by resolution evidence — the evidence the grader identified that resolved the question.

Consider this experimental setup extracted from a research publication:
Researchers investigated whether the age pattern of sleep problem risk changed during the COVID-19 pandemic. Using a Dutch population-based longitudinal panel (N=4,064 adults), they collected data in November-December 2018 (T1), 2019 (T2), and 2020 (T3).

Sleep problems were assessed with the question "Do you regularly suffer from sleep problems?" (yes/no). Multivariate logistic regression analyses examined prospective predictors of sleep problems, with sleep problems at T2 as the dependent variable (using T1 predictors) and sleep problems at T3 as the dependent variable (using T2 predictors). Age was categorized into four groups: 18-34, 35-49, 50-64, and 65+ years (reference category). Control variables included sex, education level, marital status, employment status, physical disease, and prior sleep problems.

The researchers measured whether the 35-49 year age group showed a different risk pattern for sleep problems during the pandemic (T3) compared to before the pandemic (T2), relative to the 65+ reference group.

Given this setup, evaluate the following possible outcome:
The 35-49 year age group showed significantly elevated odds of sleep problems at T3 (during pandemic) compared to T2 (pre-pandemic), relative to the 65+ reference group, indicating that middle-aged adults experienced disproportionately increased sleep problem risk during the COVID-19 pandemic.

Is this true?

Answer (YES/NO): YES